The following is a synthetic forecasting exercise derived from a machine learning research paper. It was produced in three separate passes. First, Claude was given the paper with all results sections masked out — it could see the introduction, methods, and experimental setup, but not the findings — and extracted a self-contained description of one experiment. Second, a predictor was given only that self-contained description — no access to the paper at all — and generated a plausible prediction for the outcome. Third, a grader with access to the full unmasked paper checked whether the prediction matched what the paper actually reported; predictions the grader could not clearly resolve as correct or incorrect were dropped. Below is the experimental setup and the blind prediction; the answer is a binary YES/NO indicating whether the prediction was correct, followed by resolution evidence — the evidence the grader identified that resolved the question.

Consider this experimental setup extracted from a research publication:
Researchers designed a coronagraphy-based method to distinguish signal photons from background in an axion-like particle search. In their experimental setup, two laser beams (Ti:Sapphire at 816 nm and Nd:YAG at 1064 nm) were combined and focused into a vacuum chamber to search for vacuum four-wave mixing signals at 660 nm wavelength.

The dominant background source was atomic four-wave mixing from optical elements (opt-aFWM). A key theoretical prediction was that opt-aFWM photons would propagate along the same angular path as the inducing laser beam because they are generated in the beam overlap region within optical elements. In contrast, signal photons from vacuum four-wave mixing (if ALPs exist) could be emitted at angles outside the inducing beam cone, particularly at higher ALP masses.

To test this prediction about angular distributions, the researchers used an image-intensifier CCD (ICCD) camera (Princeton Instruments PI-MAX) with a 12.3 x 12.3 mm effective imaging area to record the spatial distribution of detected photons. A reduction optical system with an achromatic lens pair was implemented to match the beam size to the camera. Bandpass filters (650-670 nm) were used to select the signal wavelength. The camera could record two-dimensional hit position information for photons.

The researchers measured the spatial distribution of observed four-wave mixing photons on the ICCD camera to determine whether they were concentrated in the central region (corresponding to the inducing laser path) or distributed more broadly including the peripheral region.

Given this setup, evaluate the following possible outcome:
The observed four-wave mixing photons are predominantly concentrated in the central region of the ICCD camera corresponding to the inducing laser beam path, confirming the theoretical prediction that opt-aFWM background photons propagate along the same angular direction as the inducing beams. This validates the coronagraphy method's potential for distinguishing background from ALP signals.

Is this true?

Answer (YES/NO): YES